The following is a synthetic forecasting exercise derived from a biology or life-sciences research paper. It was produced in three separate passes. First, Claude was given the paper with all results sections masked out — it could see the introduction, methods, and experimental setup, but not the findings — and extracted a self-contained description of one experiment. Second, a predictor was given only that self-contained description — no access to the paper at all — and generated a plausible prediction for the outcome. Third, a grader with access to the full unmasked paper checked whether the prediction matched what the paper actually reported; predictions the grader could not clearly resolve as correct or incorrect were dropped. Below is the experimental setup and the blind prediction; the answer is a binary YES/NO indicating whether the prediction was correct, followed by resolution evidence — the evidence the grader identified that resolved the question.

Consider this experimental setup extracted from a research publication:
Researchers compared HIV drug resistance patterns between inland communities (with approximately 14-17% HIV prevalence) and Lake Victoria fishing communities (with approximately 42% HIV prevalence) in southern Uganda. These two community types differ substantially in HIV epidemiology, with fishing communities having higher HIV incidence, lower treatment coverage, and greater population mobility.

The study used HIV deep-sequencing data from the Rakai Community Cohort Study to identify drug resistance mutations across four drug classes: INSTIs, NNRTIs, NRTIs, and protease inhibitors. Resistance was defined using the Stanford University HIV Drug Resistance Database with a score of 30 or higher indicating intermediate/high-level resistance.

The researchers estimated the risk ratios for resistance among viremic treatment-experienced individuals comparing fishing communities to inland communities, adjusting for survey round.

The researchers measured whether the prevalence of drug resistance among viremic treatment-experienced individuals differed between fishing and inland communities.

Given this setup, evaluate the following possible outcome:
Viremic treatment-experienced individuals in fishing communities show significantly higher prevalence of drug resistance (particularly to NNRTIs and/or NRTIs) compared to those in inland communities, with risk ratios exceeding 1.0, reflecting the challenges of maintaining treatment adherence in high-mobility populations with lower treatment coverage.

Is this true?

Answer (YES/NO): NO